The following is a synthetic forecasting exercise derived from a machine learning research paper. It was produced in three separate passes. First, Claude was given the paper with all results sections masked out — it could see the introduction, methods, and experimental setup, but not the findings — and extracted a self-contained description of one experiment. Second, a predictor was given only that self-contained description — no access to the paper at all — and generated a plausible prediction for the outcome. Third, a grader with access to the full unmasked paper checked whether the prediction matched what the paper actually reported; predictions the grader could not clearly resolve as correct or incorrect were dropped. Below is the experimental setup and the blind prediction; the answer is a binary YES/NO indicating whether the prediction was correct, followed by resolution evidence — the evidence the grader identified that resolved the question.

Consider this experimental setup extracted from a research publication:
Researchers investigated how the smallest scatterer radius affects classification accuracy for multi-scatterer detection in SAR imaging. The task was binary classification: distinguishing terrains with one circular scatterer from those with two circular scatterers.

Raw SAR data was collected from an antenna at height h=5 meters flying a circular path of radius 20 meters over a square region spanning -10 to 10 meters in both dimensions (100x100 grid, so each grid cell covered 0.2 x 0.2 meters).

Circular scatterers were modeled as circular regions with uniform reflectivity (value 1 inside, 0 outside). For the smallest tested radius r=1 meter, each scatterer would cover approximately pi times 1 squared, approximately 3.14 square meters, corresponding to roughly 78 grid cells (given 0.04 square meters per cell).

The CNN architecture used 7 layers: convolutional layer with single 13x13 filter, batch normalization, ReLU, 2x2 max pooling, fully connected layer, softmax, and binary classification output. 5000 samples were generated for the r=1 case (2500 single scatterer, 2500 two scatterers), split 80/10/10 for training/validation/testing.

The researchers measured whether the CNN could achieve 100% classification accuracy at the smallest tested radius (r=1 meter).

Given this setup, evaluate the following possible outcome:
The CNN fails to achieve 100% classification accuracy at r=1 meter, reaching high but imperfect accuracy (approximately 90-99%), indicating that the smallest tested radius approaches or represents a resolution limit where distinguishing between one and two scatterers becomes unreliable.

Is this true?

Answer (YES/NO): YES